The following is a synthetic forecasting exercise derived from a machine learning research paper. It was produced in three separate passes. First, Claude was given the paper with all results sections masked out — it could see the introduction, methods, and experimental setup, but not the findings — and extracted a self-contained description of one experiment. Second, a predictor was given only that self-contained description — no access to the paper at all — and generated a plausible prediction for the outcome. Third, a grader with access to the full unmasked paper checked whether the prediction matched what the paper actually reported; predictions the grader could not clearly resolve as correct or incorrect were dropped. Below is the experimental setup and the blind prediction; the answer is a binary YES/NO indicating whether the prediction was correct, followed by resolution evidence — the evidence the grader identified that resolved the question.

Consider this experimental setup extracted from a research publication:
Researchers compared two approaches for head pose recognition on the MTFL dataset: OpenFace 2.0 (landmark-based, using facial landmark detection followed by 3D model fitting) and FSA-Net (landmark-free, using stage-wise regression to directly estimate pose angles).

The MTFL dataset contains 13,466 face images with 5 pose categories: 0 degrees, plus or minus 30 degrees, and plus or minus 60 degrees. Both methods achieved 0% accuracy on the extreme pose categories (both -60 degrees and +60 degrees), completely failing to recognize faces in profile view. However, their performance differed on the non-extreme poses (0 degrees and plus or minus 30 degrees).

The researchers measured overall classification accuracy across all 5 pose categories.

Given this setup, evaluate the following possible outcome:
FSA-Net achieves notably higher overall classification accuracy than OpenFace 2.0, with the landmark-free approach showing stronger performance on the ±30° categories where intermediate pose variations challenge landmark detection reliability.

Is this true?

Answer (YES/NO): NO